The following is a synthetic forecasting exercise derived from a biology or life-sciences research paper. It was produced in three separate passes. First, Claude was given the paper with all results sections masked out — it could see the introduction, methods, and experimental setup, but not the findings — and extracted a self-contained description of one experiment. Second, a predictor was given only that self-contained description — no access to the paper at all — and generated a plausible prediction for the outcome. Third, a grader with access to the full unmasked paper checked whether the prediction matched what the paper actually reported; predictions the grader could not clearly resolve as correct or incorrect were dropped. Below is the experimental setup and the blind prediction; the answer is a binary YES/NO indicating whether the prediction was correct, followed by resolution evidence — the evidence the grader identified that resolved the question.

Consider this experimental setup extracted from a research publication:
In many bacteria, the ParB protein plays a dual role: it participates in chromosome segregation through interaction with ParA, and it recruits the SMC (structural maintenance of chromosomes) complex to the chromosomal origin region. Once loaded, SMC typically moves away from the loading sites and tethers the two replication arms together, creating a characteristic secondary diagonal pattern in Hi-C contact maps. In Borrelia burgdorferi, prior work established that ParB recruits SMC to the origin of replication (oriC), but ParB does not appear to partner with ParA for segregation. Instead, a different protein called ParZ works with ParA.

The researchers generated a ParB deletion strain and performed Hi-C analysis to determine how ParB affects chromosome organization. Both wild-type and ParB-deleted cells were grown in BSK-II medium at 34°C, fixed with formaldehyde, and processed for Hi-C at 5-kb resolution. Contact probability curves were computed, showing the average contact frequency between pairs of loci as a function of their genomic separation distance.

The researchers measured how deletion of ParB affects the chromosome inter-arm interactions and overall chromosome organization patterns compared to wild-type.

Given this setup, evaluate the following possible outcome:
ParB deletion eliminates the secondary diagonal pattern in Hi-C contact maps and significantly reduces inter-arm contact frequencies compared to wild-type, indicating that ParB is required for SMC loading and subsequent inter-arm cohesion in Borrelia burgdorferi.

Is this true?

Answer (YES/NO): NO